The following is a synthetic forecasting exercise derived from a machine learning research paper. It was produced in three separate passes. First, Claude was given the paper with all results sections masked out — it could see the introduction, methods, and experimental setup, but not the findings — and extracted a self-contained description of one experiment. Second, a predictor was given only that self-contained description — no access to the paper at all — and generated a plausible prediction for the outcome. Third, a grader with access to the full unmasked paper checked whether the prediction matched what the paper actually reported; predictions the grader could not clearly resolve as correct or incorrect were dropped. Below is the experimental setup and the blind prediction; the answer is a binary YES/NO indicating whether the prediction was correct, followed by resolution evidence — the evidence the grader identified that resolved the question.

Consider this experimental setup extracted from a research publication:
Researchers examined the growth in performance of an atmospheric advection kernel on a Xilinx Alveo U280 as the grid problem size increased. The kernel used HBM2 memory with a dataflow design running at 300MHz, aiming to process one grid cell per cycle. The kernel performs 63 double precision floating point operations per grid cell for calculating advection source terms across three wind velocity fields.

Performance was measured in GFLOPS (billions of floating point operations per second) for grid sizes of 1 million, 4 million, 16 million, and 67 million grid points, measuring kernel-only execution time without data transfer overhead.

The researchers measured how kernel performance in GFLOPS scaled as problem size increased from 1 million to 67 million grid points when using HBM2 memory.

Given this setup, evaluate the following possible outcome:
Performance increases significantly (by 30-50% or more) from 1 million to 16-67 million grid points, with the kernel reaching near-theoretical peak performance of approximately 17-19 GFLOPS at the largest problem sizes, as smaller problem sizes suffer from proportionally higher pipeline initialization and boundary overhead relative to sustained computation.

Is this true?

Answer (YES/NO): NO